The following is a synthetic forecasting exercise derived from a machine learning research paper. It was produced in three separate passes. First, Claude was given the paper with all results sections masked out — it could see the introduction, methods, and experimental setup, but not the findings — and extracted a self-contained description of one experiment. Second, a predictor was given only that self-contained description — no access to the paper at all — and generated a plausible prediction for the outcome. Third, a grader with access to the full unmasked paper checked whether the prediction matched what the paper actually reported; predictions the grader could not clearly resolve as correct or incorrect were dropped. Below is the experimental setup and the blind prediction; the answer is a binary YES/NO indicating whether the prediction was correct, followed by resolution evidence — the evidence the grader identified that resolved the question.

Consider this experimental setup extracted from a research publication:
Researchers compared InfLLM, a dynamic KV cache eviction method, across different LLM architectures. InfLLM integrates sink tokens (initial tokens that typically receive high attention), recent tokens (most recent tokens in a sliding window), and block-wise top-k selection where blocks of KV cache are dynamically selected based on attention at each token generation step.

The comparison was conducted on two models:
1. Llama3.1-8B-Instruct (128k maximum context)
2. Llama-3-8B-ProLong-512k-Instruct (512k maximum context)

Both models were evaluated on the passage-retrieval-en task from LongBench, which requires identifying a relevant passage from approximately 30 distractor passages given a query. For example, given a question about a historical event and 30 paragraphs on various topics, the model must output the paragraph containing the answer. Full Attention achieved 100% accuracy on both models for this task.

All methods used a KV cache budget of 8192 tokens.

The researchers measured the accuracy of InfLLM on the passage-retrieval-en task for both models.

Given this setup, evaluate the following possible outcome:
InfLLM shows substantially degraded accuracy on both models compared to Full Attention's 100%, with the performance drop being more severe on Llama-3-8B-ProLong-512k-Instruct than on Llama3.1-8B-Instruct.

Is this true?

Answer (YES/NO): NO